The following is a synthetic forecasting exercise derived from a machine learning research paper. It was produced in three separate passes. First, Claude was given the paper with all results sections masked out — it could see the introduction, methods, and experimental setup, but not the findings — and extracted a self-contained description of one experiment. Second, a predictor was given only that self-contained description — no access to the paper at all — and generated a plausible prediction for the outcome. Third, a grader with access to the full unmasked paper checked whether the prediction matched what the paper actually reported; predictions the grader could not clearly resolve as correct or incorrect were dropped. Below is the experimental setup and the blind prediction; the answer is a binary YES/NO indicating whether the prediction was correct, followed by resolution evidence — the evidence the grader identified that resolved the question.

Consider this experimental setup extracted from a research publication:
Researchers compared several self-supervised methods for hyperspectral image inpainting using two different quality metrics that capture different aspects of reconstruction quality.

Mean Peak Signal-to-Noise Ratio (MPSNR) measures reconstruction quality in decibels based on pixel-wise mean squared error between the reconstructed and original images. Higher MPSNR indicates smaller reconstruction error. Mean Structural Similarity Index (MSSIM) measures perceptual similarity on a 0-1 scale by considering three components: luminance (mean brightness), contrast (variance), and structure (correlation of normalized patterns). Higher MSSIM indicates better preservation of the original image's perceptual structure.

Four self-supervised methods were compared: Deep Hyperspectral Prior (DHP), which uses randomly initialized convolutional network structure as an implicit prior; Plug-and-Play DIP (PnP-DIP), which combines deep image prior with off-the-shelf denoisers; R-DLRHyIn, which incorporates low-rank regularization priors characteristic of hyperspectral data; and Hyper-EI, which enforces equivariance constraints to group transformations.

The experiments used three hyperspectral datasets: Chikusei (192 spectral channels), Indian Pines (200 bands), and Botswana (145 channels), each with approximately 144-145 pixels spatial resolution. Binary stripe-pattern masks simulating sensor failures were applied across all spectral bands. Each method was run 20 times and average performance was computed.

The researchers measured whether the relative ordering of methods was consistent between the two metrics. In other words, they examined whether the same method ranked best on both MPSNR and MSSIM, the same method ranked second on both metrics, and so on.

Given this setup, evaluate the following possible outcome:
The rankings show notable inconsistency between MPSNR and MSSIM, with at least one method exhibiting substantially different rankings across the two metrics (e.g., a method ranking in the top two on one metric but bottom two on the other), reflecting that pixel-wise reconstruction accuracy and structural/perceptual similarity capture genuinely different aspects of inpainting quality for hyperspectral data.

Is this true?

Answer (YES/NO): NO